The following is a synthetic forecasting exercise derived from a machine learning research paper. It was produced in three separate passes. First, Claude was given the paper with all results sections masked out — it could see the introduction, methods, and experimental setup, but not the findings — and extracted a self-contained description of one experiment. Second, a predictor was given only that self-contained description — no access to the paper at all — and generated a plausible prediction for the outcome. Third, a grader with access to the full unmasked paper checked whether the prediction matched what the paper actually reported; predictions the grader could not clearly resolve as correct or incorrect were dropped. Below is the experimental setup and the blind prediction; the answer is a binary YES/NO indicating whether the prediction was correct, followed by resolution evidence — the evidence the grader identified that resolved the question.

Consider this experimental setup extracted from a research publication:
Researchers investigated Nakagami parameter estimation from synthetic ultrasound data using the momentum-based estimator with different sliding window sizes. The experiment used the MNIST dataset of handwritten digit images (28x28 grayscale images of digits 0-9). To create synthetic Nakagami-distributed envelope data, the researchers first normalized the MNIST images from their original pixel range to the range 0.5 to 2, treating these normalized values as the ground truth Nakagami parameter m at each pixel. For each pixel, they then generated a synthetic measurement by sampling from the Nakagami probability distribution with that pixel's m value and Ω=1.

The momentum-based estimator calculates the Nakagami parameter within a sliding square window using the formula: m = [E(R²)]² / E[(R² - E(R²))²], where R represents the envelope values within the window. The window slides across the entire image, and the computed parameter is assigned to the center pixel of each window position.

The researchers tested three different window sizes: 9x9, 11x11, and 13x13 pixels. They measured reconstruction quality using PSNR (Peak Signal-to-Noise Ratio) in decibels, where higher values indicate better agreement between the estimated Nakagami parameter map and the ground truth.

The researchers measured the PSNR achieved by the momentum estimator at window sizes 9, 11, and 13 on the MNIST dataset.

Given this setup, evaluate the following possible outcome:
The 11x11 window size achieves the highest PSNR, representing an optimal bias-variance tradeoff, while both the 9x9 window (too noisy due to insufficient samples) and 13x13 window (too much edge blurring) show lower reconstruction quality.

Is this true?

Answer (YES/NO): YES